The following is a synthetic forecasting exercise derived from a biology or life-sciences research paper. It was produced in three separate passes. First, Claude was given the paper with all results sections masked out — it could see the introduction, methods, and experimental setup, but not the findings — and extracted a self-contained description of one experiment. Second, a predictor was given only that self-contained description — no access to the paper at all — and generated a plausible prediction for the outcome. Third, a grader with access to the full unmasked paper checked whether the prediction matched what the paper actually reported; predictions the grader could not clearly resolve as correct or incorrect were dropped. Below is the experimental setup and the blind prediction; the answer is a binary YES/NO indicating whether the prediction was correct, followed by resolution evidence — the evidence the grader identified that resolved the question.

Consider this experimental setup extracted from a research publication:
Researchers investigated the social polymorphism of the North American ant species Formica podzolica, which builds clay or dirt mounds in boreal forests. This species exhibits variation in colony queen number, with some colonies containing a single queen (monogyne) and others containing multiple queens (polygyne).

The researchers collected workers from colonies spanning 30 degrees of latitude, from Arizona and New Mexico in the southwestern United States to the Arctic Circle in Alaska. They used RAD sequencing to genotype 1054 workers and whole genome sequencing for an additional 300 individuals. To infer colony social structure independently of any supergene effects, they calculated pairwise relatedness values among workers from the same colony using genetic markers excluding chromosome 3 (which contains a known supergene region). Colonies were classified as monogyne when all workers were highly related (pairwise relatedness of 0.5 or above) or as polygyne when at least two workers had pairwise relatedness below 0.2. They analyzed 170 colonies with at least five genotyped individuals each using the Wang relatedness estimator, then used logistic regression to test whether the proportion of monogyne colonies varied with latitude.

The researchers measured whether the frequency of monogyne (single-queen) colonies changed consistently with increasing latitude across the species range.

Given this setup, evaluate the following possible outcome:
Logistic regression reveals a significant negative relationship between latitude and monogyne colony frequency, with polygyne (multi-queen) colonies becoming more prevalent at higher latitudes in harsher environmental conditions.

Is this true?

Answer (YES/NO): NO